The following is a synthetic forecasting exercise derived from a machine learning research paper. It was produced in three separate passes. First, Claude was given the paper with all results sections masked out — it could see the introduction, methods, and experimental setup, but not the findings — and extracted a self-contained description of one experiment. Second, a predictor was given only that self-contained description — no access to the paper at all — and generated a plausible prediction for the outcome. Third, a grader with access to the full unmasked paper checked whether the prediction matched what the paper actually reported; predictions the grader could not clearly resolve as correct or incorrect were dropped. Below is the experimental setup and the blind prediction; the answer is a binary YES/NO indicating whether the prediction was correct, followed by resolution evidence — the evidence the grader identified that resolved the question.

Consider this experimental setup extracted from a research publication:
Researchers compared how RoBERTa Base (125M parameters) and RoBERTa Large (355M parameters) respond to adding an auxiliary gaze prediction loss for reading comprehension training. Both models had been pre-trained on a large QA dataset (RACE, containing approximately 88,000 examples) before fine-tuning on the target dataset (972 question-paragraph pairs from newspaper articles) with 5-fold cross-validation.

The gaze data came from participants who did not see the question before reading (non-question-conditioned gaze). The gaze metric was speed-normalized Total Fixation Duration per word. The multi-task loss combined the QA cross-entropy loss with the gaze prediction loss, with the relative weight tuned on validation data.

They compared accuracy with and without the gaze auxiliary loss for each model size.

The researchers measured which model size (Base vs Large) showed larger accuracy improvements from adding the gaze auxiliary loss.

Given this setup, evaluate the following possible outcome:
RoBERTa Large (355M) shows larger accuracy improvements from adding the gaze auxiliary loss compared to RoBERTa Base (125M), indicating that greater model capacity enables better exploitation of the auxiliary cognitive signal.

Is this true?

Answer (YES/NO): NO